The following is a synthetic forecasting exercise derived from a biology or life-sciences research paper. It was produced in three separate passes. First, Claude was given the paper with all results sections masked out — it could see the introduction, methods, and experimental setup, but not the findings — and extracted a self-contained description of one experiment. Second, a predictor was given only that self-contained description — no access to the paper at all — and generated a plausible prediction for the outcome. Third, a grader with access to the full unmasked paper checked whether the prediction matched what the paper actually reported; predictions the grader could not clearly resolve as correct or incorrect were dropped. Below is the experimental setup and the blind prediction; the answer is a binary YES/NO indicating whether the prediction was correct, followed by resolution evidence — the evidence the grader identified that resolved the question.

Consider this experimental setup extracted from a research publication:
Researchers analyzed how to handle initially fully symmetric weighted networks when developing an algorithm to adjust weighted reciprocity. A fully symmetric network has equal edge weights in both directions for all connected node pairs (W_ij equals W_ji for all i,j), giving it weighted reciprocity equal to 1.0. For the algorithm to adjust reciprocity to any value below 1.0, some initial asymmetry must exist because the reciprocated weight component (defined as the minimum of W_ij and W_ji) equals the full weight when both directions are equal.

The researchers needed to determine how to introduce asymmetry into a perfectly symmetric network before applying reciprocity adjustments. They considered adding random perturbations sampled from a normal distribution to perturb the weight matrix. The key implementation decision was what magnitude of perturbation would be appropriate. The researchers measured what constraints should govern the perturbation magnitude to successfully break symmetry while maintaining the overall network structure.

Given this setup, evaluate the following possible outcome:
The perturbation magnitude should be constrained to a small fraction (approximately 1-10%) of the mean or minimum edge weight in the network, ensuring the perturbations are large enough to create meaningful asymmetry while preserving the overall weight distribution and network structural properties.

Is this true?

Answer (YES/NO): NO